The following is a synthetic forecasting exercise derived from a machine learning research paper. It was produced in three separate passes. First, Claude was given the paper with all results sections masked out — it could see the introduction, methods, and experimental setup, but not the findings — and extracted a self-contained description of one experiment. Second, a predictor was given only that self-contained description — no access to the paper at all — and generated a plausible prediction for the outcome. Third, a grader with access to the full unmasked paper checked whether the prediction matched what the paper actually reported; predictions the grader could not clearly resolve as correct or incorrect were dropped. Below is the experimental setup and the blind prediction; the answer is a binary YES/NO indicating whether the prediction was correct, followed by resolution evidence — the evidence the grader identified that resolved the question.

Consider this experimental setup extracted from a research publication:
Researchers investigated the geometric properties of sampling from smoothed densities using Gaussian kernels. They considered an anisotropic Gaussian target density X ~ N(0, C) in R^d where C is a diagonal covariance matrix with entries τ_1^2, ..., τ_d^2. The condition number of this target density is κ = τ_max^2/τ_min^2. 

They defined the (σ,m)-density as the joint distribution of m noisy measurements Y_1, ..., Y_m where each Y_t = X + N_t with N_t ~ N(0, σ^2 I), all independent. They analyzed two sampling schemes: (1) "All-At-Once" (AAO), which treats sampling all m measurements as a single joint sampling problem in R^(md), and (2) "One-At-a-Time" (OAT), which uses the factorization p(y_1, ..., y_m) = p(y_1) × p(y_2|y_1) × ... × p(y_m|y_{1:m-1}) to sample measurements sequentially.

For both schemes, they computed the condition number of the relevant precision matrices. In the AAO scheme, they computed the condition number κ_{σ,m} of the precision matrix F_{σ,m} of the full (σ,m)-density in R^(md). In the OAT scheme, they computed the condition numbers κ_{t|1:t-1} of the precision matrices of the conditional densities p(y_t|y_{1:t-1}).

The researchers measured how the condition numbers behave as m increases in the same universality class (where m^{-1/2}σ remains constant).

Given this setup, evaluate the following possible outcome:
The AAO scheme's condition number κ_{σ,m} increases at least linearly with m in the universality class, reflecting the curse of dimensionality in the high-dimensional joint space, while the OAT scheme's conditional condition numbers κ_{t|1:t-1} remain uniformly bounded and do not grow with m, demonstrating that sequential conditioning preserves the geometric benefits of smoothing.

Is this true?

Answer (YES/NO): NO